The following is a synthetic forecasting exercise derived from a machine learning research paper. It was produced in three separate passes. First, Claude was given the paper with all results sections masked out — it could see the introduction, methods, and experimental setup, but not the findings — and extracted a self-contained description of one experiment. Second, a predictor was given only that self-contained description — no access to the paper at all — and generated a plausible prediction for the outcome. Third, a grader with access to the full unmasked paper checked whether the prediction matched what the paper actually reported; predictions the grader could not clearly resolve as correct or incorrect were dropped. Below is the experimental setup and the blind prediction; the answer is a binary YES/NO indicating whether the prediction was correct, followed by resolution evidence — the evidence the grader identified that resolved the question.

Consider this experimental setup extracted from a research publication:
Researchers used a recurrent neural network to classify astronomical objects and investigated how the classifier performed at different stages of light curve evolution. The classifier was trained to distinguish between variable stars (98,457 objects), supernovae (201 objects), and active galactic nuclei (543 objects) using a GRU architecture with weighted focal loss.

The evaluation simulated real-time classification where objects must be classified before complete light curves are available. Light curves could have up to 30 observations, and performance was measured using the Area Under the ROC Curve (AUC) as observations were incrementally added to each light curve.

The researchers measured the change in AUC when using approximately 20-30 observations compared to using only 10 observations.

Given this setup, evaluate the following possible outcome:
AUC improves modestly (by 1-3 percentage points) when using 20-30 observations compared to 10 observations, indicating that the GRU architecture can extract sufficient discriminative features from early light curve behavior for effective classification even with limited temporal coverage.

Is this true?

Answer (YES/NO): NO